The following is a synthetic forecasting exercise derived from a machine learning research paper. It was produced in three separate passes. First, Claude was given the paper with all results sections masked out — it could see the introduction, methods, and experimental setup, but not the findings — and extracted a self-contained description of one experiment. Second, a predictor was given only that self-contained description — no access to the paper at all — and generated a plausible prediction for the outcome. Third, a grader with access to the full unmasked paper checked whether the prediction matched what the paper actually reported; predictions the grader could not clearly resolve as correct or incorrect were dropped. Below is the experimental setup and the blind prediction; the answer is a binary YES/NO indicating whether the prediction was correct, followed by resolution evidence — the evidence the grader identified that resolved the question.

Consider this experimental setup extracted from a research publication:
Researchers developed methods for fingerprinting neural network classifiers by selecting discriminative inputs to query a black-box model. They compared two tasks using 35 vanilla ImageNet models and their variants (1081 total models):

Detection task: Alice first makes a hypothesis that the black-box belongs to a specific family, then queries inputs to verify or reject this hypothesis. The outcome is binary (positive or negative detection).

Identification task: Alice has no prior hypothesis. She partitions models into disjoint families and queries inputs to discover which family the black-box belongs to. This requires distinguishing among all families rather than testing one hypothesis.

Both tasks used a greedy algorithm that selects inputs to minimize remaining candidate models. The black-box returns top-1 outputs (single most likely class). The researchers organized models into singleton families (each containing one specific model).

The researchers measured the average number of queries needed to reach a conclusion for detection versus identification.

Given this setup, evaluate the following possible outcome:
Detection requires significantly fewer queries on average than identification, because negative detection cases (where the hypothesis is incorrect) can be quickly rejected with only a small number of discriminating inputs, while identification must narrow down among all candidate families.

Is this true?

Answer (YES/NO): NO